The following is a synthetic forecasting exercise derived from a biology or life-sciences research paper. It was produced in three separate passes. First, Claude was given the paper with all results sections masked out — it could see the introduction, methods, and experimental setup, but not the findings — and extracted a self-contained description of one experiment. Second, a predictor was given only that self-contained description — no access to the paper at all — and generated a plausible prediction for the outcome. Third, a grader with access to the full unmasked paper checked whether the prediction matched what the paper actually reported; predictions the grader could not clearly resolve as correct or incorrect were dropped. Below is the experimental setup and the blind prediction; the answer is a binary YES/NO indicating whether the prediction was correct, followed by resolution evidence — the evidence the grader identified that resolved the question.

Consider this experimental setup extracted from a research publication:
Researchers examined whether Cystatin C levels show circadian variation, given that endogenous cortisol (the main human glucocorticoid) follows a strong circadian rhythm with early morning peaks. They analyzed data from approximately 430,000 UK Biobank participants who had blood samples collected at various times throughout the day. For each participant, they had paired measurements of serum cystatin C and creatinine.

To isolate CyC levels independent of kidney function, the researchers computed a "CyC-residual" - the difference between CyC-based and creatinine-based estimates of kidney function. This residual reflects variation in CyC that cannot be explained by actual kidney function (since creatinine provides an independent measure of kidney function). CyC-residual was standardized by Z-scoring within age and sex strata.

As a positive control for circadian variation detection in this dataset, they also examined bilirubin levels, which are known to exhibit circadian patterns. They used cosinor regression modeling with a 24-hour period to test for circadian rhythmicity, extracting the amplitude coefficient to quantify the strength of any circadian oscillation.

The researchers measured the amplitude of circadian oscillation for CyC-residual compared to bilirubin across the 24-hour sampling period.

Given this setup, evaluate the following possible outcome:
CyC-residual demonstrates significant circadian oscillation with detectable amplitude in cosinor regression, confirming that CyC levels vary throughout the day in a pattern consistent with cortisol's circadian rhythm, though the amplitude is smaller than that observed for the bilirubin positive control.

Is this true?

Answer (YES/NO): NO